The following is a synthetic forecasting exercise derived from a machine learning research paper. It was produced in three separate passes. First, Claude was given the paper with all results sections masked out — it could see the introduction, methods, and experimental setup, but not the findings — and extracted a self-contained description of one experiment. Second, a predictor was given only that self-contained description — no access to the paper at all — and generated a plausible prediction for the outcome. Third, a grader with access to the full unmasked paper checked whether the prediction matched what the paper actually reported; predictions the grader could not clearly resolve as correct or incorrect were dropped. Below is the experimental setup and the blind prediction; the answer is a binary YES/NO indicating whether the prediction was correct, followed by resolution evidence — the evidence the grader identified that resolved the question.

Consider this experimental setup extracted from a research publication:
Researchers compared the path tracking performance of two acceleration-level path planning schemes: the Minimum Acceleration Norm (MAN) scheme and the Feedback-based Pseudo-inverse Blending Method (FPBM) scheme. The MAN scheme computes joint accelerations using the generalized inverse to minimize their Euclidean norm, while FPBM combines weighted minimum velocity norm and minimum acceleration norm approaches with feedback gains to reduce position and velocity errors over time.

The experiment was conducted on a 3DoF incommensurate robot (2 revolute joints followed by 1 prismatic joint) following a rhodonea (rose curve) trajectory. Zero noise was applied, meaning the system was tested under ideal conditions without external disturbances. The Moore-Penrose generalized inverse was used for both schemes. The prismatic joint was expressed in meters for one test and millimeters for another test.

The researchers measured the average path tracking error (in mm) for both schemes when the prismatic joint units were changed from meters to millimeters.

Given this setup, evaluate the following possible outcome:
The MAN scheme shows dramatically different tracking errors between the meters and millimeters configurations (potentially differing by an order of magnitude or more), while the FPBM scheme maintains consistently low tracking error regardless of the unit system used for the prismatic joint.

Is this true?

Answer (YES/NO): NO